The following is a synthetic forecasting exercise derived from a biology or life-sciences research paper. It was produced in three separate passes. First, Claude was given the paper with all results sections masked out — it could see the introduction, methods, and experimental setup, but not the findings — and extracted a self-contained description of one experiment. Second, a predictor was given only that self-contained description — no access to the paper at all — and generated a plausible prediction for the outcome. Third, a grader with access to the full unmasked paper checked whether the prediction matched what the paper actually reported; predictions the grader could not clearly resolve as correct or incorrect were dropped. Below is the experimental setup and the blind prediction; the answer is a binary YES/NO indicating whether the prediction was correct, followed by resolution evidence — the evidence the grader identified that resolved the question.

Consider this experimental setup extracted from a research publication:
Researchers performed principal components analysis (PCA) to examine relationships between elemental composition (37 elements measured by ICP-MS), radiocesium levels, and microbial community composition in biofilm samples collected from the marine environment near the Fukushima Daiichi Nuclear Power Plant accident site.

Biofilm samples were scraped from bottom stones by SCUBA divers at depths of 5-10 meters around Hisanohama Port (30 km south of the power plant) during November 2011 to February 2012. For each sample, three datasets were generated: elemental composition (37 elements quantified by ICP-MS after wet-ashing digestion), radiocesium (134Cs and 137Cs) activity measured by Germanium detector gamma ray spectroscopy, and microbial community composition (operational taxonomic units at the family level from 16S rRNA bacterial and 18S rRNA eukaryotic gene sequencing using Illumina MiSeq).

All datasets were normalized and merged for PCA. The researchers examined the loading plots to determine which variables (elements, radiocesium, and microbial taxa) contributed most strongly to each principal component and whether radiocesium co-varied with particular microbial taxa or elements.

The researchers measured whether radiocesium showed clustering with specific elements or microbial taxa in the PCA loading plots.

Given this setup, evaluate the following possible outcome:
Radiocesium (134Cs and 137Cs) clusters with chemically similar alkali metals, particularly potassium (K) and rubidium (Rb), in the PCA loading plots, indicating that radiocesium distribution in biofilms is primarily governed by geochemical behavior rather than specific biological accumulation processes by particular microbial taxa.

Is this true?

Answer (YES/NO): NO